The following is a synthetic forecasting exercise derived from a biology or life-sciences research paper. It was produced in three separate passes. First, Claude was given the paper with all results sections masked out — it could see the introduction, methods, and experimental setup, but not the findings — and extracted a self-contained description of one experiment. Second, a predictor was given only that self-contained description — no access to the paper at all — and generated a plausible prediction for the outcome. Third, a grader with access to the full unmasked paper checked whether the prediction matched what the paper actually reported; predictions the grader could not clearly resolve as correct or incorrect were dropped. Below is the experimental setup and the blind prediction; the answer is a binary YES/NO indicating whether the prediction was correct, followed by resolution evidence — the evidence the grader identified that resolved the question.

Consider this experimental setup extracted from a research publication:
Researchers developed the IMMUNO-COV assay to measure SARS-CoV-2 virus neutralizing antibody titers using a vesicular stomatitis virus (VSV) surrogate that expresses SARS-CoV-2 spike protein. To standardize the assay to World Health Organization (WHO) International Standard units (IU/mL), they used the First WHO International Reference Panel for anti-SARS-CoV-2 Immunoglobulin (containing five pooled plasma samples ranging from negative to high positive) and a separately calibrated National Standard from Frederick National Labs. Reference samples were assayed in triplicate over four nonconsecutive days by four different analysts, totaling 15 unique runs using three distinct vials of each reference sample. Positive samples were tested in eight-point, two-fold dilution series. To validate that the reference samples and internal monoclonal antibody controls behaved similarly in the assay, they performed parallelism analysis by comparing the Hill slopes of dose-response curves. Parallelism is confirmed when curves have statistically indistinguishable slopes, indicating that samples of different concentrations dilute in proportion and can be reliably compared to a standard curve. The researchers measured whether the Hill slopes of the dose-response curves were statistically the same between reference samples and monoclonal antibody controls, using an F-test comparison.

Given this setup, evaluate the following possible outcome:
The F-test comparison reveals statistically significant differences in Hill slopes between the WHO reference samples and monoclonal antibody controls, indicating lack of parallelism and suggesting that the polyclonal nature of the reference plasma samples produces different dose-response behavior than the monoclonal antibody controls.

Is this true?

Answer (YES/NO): NO